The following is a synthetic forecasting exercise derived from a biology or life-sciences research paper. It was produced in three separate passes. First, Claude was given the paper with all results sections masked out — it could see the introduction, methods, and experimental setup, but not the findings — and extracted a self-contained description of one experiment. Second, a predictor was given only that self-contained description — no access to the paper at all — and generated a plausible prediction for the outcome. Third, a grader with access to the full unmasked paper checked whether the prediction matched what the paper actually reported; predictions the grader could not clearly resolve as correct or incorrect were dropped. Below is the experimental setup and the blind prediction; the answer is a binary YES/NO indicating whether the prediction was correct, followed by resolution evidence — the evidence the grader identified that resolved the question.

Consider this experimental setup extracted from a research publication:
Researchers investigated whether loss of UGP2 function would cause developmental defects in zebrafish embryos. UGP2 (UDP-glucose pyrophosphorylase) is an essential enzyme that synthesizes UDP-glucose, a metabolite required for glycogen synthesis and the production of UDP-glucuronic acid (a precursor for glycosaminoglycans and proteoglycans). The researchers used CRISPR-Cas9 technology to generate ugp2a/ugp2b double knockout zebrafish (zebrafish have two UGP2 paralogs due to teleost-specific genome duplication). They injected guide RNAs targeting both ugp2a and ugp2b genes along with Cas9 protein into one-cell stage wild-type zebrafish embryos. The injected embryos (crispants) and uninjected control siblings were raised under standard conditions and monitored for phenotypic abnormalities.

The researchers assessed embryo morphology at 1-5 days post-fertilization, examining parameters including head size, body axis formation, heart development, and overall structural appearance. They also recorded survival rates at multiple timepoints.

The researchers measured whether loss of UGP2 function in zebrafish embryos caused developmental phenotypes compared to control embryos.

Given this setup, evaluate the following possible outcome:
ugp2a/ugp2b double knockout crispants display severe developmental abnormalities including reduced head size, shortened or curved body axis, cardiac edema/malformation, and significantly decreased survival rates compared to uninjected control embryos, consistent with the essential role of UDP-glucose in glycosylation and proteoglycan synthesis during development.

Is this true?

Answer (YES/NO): NO